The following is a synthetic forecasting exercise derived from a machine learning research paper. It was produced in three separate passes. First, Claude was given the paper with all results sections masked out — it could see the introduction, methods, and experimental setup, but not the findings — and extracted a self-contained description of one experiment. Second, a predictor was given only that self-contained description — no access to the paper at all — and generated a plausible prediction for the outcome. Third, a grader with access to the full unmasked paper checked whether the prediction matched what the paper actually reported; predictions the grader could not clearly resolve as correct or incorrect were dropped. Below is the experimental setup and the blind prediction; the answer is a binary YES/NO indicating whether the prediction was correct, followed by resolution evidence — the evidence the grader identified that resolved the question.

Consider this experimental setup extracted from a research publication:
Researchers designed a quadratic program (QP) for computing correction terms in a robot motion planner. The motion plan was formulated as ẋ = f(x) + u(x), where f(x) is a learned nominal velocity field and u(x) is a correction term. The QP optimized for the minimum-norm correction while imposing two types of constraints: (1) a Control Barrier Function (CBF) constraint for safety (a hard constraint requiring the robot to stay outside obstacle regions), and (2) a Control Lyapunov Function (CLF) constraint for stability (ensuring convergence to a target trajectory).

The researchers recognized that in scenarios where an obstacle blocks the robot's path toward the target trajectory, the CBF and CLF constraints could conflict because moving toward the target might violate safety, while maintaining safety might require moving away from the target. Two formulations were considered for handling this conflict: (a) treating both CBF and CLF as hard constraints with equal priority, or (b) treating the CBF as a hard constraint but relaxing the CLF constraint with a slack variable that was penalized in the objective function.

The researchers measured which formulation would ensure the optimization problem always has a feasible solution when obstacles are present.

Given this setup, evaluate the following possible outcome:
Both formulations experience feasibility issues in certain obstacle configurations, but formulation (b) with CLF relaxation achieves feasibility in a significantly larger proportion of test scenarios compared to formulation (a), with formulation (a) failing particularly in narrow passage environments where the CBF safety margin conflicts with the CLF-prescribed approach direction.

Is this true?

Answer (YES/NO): NO